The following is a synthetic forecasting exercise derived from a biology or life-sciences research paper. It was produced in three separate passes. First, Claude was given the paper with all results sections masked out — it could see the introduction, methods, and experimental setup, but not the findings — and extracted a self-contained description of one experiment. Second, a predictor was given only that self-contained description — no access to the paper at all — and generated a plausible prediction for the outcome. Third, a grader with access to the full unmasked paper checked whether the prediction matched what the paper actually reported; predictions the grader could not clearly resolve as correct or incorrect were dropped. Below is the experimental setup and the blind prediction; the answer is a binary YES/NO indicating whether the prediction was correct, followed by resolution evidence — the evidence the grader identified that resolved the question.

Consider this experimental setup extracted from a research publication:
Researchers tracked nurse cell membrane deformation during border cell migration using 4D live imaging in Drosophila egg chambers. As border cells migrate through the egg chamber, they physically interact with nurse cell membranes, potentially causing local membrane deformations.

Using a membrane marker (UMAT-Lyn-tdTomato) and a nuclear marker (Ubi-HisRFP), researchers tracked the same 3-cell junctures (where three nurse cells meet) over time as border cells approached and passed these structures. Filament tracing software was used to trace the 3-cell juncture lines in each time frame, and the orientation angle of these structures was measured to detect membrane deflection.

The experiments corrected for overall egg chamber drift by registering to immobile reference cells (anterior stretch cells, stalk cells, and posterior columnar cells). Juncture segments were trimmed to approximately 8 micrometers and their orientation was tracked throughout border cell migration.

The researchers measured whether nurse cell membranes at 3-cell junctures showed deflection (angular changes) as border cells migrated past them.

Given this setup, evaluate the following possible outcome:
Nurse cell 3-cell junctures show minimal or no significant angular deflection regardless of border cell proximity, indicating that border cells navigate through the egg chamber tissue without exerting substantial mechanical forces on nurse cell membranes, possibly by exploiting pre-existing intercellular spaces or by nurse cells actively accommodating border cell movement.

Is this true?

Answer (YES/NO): NO